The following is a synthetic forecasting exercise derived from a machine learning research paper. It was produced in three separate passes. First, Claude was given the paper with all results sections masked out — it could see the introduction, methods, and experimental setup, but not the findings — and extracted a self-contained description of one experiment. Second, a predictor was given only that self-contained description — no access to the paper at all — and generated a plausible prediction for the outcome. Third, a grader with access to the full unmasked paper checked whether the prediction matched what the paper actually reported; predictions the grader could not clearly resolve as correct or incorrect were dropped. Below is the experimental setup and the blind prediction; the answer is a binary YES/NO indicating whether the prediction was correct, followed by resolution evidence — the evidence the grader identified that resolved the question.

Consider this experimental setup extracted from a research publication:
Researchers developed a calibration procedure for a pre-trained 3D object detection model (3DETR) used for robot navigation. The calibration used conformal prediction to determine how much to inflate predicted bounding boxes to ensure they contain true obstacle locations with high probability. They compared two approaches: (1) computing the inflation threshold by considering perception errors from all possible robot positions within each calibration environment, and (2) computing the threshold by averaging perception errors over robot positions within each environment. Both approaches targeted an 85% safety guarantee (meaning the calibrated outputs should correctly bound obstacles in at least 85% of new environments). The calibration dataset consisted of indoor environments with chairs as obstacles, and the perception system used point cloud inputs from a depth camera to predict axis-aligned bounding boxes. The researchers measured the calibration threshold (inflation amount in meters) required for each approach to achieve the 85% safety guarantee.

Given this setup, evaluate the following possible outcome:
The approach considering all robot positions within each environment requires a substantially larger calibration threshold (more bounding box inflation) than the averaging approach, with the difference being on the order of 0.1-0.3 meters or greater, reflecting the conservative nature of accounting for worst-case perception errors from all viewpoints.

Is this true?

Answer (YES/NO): YES